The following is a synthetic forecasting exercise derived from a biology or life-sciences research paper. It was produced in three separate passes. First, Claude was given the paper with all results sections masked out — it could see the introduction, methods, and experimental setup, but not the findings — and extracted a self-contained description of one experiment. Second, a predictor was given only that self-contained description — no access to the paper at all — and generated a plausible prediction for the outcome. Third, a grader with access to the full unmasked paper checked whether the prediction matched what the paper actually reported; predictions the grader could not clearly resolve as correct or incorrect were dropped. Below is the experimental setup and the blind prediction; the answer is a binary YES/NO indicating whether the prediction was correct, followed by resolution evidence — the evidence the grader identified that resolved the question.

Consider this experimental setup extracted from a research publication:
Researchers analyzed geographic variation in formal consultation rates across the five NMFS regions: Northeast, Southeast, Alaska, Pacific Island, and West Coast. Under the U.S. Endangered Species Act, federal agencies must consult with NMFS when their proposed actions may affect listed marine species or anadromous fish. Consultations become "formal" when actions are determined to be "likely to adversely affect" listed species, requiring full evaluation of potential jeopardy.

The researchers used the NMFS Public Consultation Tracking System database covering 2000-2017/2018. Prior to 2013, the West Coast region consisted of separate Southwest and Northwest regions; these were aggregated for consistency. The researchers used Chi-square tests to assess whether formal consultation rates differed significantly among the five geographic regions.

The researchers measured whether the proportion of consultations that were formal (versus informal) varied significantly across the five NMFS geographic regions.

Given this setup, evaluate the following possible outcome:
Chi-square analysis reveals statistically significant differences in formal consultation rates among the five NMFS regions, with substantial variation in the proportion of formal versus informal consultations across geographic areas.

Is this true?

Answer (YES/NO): YES